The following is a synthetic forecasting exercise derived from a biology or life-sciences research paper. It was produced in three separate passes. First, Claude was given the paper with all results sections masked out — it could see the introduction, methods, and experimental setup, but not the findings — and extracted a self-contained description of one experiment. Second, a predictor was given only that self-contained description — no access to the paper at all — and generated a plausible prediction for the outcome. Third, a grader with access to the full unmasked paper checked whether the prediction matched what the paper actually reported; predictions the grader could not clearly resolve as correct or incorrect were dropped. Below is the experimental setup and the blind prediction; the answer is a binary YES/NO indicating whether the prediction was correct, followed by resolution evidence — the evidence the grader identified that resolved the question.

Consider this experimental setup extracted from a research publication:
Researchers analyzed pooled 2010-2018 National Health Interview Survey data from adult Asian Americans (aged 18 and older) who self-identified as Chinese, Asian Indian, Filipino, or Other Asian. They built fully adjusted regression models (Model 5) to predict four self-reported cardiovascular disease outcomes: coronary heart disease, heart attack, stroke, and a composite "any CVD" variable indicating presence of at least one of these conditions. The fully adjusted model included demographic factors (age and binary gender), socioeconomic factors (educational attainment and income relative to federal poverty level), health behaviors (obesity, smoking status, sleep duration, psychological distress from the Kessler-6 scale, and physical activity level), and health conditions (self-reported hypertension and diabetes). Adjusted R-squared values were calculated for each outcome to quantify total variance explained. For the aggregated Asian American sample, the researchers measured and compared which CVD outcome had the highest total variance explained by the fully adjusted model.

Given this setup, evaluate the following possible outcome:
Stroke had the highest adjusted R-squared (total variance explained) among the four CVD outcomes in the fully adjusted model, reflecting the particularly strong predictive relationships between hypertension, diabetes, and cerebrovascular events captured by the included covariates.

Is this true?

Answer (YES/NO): NO